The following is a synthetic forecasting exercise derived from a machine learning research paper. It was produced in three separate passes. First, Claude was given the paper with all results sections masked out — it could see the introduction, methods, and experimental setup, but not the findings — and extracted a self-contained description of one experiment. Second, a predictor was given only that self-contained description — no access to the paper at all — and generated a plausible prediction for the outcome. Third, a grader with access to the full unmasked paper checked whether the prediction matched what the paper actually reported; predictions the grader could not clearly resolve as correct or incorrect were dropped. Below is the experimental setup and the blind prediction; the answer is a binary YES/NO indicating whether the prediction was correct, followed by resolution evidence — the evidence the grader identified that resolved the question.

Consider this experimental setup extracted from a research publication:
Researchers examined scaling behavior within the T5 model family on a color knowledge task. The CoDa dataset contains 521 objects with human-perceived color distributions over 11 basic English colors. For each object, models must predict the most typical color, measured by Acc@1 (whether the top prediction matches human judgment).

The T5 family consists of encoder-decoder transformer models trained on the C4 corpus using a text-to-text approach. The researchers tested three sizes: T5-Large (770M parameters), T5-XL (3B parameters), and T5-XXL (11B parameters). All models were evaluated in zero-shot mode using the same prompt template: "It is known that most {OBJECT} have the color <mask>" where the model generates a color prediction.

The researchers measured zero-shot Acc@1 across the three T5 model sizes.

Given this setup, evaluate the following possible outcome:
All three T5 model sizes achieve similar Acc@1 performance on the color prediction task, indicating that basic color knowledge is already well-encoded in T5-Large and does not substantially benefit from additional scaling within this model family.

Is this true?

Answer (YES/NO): NO